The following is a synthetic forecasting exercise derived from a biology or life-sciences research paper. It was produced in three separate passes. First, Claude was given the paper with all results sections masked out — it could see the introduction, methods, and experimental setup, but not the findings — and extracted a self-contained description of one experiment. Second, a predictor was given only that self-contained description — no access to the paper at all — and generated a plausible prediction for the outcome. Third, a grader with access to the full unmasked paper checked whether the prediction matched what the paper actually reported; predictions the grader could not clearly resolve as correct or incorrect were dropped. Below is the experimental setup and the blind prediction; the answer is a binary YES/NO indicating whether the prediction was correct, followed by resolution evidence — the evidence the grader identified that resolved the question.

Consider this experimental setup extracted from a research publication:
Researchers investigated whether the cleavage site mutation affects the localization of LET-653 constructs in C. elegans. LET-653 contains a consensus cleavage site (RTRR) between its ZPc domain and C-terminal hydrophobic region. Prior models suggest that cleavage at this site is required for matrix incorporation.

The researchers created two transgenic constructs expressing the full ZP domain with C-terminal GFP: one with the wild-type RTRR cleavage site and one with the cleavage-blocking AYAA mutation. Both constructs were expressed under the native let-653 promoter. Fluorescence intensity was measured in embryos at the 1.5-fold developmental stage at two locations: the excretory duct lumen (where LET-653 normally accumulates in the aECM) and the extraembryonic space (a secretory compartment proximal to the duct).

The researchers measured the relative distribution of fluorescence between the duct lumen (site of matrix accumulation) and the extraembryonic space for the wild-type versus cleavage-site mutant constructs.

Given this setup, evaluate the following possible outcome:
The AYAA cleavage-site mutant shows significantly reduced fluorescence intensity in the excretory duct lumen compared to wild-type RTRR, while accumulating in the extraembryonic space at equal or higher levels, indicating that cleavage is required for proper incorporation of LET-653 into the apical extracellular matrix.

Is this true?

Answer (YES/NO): NO